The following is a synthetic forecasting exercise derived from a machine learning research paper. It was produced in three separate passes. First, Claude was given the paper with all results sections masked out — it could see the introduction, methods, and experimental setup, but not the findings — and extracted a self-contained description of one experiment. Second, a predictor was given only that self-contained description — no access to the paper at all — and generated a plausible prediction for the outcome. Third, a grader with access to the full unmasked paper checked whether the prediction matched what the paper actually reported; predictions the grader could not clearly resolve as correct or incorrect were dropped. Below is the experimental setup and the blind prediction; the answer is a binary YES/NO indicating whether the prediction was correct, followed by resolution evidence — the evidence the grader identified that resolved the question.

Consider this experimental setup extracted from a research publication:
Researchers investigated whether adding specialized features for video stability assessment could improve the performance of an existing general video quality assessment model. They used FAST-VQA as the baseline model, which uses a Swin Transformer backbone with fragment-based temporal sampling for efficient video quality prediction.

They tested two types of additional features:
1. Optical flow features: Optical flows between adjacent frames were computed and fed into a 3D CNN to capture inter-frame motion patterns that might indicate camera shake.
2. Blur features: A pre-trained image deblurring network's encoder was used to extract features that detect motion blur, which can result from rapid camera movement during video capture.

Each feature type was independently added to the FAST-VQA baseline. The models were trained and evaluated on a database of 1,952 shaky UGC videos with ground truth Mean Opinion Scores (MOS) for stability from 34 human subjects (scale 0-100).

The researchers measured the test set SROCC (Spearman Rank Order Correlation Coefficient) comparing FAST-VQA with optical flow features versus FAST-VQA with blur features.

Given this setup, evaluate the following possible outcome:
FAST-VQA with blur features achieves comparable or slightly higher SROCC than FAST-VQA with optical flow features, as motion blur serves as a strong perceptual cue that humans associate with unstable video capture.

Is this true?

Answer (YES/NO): NO